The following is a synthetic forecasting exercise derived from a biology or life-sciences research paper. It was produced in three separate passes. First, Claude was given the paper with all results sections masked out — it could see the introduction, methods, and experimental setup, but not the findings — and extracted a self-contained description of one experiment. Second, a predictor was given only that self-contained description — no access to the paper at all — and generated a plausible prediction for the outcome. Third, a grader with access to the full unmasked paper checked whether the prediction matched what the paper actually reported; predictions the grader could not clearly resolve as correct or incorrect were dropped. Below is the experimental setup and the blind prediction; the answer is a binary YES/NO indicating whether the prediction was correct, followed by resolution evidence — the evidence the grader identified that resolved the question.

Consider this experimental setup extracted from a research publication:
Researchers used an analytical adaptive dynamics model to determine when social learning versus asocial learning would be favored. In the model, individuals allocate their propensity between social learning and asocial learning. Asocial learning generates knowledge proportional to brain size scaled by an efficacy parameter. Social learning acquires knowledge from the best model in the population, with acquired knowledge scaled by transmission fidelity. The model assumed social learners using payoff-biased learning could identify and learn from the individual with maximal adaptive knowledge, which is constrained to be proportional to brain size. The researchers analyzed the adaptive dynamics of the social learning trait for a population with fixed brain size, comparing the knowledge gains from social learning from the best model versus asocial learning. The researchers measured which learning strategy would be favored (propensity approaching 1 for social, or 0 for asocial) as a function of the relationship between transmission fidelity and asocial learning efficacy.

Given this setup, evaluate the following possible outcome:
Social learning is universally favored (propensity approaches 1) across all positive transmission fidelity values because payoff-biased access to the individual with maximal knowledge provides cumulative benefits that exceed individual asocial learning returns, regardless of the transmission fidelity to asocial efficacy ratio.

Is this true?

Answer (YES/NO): NO